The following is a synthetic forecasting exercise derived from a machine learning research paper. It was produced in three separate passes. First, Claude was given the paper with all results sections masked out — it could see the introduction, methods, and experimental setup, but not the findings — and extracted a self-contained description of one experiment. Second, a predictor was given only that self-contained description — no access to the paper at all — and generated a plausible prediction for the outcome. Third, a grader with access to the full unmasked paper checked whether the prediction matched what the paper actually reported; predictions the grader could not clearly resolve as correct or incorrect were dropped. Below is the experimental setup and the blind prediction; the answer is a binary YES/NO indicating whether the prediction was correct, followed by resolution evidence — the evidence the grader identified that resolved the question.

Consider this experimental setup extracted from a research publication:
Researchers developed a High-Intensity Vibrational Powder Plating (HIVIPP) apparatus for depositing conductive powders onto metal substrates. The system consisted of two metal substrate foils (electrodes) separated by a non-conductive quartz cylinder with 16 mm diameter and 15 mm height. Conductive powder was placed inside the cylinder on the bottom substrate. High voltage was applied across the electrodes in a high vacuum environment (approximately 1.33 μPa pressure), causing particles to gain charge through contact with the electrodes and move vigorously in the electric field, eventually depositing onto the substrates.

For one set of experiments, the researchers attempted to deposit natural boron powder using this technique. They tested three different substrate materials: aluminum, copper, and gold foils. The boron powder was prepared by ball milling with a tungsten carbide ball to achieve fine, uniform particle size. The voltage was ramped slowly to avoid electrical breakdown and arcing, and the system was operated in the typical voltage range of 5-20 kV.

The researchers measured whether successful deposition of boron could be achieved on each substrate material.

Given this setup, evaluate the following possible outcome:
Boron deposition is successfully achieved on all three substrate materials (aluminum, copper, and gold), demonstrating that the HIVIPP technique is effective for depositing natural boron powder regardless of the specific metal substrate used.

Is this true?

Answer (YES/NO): NO